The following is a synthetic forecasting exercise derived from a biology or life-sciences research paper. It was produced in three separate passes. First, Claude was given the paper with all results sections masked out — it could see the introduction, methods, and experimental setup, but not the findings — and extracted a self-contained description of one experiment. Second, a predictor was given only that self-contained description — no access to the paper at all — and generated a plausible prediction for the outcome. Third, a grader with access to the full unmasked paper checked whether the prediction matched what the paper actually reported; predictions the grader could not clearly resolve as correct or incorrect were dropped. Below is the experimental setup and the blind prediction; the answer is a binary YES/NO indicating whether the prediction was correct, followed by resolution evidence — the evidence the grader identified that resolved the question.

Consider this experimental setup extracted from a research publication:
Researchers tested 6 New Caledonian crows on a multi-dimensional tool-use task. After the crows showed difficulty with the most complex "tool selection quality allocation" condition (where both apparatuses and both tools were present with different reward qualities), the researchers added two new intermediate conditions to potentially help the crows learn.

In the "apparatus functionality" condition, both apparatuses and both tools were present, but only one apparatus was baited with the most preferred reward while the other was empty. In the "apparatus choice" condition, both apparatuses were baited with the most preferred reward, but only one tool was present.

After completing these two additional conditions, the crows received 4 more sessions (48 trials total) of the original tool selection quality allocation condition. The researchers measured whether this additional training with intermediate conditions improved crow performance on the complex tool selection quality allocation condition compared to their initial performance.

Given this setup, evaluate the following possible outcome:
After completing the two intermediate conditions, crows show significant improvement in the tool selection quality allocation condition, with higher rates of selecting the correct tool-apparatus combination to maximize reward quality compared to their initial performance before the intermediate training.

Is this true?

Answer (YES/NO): YES